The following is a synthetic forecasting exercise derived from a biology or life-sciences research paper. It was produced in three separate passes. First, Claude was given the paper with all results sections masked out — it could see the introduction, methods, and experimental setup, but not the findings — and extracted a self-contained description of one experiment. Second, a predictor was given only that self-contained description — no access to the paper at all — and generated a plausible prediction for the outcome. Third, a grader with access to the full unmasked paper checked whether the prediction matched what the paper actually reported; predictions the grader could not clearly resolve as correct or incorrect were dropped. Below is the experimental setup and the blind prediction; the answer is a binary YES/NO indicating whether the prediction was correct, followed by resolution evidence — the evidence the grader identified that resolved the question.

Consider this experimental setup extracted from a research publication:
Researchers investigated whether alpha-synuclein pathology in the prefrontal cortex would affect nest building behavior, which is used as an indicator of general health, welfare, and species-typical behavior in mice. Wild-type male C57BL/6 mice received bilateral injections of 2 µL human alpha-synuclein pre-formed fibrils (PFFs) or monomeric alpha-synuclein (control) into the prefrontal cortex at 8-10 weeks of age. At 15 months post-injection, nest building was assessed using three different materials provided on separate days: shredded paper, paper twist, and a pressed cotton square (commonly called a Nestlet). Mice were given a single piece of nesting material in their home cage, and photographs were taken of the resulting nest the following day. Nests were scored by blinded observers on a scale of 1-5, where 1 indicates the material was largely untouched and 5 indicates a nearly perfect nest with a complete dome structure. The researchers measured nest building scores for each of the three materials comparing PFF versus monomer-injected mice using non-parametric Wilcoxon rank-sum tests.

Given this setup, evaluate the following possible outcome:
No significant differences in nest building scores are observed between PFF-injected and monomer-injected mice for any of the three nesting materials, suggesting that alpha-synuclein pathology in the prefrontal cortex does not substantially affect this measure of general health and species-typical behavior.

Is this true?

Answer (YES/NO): YES